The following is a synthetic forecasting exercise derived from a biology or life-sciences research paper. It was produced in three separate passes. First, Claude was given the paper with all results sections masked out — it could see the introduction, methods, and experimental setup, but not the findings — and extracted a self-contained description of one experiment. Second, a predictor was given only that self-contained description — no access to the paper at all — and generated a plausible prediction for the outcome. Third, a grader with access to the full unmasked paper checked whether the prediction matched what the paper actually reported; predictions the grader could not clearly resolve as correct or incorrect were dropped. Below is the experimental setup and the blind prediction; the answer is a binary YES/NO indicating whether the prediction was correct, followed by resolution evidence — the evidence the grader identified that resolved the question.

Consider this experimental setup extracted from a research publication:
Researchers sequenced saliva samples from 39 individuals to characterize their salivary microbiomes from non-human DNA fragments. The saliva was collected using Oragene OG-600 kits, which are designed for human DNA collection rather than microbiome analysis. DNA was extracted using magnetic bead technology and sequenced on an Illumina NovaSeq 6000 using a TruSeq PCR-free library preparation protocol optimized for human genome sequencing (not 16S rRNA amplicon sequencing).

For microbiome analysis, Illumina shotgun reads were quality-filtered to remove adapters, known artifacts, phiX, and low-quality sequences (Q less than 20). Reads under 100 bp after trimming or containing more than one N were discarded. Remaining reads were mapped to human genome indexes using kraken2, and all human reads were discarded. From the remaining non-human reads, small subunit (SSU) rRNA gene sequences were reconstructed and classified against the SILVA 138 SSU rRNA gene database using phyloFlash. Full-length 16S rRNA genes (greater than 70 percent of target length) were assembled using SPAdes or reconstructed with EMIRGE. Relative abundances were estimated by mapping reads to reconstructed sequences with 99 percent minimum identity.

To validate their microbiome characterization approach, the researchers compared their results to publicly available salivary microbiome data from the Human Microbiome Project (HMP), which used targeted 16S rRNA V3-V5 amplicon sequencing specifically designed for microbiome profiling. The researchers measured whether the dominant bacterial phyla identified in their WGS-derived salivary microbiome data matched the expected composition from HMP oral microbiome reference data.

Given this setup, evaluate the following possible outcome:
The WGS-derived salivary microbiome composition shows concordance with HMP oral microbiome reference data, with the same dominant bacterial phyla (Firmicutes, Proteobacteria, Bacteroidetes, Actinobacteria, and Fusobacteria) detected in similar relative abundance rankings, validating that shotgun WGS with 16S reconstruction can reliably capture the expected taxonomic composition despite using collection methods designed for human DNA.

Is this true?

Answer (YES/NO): NO